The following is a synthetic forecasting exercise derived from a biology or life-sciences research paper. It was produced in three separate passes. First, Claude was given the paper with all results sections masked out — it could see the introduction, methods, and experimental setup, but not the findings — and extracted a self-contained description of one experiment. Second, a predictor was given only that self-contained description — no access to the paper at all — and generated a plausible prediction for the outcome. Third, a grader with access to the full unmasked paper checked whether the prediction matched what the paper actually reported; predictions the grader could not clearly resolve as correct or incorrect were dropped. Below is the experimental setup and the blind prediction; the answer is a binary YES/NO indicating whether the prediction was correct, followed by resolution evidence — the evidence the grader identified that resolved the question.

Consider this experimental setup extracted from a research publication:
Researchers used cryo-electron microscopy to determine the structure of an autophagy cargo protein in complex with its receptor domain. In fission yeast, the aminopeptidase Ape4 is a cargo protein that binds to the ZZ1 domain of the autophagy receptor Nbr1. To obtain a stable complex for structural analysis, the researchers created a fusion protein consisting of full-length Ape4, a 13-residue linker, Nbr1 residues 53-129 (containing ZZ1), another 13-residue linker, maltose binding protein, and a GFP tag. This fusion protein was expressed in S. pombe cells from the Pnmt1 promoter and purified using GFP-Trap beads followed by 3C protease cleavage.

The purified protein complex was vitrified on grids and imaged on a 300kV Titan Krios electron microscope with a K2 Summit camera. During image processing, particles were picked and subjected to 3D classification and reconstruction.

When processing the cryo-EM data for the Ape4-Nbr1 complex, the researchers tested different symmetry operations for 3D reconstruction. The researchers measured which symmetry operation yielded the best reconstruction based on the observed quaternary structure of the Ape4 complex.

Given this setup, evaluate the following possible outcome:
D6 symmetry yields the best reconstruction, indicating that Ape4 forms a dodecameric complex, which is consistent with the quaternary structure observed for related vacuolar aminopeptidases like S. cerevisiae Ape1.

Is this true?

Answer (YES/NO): NO